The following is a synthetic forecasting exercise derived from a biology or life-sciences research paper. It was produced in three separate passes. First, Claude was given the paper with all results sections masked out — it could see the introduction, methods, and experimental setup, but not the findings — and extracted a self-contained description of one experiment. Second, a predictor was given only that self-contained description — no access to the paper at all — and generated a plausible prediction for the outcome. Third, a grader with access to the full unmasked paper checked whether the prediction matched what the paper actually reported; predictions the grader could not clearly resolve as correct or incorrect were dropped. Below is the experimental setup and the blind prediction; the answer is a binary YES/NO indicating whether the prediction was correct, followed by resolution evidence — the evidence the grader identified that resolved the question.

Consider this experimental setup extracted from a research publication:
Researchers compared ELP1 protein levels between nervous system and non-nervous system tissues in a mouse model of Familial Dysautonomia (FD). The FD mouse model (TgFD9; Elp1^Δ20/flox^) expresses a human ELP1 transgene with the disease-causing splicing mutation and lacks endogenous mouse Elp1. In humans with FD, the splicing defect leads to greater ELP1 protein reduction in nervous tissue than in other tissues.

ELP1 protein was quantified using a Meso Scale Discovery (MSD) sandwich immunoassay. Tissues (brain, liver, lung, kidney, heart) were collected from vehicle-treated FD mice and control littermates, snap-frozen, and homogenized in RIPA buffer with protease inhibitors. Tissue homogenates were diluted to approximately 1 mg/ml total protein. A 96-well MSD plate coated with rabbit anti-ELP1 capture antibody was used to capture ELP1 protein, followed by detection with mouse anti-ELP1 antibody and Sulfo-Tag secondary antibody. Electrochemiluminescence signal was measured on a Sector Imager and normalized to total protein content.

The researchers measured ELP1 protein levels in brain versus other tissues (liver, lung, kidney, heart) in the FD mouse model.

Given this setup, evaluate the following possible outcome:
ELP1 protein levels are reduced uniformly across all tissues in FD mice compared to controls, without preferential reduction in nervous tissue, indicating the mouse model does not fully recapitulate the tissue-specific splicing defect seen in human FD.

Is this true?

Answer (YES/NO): NO